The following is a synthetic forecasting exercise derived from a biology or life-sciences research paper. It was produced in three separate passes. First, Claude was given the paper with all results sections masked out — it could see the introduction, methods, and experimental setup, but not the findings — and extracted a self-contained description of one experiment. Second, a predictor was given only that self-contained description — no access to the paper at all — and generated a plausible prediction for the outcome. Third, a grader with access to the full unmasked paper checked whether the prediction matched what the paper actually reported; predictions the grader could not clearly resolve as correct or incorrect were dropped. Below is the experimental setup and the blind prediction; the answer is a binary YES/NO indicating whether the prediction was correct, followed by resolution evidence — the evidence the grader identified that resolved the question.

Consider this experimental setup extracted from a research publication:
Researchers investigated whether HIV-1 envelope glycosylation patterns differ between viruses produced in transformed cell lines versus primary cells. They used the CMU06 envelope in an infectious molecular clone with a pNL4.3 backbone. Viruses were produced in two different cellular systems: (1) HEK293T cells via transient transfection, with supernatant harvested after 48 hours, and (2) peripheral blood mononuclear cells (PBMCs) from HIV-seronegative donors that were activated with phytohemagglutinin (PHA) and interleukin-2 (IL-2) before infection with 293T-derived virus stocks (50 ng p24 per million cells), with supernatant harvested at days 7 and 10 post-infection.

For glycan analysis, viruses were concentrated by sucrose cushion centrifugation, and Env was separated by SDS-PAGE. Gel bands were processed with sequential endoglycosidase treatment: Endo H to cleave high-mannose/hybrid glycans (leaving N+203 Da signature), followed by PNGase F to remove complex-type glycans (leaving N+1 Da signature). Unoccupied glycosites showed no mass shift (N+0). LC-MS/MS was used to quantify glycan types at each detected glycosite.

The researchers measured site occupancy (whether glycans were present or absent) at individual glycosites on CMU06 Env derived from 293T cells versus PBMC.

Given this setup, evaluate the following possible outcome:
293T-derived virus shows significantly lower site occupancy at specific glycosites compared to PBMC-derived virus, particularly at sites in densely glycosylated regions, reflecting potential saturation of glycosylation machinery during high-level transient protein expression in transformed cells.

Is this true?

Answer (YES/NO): NO